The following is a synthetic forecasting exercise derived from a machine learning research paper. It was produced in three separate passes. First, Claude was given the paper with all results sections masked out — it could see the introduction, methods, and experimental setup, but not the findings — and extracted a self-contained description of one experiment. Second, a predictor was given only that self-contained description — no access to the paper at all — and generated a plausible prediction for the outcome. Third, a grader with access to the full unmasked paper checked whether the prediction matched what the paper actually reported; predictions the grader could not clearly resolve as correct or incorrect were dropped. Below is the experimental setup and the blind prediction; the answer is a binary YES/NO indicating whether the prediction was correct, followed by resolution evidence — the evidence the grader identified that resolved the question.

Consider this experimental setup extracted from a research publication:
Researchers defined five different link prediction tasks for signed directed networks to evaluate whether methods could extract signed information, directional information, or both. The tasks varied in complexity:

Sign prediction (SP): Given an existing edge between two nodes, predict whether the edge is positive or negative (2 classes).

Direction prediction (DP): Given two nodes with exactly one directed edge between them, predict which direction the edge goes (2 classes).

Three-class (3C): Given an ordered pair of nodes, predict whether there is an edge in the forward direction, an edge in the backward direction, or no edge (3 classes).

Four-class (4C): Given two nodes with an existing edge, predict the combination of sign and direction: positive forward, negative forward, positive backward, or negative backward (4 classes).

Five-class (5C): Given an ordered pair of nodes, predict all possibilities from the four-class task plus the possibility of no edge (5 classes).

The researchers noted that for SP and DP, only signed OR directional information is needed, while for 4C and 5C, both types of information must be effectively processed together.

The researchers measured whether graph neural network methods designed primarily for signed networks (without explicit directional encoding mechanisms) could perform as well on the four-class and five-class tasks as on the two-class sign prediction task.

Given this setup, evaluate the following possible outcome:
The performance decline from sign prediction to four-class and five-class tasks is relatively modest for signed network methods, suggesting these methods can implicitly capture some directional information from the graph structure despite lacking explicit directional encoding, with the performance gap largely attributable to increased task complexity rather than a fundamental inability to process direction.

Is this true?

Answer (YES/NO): NO